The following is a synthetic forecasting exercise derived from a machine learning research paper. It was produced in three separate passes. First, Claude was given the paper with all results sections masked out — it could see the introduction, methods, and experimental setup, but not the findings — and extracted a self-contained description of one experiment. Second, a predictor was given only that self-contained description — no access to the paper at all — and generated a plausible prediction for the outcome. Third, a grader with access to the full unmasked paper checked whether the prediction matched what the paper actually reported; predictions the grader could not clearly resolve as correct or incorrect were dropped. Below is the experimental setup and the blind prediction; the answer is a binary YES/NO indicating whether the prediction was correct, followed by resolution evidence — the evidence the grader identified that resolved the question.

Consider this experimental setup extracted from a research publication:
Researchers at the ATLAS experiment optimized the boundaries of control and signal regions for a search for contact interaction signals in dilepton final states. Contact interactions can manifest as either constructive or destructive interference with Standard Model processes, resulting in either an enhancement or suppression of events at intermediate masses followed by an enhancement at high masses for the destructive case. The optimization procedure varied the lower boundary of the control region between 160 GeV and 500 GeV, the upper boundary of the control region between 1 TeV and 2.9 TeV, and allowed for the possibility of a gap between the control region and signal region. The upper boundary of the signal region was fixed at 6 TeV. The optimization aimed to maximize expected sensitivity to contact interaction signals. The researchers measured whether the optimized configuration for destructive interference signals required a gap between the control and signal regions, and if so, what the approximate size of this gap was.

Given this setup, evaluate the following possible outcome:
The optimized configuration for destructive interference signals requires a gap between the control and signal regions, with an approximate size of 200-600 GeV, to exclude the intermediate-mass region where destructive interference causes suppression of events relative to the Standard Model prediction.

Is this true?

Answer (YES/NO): NO